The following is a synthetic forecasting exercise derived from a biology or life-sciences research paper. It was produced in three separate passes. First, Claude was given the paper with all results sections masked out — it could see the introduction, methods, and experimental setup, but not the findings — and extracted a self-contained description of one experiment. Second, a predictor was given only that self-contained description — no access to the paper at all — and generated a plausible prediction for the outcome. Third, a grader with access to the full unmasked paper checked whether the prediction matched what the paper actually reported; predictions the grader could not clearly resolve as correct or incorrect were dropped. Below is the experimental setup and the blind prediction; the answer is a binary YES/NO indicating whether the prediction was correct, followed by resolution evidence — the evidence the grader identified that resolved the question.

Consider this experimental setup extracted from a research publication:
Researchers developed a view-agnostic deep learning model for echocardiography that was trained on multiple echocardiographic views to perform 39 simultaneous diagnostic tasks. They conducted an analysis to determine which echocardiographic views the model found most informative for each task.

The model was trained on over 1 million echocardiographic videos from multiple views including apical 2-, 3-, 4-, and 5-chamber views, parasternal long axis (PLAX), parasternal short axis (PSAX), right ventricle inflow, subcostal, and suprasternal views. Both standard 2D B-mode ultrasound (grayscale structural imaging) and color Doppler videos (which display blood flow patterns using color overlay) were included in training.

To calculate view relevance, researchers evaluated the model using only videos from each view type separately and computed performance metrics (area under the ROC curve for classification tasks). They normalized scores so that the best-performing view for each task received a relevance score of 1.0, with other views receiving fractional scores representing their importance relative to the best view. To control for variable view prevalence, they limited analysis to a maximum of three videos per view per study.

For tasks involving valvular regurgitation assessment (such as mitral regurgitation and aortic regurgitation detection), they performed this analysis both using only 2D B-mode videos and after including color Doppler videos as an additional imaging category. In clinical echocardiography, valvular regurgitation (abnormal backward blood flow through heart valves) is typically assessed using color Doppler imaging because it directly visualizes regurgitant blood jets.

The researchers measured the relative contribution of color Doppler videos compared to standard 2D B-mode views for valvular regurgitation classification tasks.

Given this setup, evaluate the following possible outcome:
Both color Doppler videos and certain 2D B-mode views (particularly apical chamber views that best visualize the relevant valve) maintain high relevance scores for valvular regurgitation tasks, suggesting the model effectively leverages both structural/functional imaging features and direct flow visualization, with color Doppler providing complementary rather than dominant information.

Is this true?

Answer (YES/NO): NO